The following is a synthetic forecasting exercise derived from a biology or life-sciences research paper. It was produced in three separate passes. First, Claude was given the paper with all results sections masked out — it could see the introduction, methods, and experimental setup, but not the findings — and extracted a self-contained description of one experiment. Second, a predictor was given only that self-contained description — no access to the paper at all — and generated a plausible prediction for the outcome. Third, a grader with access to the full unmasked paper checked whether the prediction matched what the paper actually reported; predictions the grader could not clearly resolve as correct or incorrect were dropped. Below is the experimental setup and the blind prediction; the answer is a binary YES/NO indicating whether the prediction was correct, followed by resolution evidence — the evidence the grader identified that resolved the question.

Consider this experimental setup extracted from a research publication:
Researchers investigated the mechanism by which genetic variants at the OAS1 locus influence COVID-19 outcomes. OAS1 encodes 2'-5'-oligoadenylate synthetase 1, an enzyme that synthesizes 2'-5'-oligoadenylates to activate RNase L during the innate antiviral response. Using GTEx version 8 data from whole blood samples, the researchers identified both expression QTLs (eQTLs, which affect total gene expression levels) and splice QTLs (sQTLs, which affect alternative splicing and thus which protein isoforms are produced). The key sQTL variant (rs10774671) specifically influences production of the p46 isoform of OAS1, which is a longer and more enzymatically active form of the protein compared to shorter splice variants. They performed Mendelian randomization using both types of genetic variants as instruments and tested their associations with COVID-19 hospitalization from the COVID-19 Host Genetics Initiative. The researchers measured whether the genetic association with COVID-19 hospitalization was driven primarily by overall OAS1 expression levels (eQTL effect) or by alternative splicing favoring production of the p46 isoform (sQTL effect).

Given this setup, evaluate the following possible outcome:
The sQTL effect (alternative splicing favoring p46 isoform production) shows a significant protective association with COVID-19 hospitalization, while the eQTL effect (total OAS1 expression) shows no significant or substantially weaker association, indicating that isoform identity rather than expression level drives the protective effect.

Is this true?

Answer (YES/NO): YES